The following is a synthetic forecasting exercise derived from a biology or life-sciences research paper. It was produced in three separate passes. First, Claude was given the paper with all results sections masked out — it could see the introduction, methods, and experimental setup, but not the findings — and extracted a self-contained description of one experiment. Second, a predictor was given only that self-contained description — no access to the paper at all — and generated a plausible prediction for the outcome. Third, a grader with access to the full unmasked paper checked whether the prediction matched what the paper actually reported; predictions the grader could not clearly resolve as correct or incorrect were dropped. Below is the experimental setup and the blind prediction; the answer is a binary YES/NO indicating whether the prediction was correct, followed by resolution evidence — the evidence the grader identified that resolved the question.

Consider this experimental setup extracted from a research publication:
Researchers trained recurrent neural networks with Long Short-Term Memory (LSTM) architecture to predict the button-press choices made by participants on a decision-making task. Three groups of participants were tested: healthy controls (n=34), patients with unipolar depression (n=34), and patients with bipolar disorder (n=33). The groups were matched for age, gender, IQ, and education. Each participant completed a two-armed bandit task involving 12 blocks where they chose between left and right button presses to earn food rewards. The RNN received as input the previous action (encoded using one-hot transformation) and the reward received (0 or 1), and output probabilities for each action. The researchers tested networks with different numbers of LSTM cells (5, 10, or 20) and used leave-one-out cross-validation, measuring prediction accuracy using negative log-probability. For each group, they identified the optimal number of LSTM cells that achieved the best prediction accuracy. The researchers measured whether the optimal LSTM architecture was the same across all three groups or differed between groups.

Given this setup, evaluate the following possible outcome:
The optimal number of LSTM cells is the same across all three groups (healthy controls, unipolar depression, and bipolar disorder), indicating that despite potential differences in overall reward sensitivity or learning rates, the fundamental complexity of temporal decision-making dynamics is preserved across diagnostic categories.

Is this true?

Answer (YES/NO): NO